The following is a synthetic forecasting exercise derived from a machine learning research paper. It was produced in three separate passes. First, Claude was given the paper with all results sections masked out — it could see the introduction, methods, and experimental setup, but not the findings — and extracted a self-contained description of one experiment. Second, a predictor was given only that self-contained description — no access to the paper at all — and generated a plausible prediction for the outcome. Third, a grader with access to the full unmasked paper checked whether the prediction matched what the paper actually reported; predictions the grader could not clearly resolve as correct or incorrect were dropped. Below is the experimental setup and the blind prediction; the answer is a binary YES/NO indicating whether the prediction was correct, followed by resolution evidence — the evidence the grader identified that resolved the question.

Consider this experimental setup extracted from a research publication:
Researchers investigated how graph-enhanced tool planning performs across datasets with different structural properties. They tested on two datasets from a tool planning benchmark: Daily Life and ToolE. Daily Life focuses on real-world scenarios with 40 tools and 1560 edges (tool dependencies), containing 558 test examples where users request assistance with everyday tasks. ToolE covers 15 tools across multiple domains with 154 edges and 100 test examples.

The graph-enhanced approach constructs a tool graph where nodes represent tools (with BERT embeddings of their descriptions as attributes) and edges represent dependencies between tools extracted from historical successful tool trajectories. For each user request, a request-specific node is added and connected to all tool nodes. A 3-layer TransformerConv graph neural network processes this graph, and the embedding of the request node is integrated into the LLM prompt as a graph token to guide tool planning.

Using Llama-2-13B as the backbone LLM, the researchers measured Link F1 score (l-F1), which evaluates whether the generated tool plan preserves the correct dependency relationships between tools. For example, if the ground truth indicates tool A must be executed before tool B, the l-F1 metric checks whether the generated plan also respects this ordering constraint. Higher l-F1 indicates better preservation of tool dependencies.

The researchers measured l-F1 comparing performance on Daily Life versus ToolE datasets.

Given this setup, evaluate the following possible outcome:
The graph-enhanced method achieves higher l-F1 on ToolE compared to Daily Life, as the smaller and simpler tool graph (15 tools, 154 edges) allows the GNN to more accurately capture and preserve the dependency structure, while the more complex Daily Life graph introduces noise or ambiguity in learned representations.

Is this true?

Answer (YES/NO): NO